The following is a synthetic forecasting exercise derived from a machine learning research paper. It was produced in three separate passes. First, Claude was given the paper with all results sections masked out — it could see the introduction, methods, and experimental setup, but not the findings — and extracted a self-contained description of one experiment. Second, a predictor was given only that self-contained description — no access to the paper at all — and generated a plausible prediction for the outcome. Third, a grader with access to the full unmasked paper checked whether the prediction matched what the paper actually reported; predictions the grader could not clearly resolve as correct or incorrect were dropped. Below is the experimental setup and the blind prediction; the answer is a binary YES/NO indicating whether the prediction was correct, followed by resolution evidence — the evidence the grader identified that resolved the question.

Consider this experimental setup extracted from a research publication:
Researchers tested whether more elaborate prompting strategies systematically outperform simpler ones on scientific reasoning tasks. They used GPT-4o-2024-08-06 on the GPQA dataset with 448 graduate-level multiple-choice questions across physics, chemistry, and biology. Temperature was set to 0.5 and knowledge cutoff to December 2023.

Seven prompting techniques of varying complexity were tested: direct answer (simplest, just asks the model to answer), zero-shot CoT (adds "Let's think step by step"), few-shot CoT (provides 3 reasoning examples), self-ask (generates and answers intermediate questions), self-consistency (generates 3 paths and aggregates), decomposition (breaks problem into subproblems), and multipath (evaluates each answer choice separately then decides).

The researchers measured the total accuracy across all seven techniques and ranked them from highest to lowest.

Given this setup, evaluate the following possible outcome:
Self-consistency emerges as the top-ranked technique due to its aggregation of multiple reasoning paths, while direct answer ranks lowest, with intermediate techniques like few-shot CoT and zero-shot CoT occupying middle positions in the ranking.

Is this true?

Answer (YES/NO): NO